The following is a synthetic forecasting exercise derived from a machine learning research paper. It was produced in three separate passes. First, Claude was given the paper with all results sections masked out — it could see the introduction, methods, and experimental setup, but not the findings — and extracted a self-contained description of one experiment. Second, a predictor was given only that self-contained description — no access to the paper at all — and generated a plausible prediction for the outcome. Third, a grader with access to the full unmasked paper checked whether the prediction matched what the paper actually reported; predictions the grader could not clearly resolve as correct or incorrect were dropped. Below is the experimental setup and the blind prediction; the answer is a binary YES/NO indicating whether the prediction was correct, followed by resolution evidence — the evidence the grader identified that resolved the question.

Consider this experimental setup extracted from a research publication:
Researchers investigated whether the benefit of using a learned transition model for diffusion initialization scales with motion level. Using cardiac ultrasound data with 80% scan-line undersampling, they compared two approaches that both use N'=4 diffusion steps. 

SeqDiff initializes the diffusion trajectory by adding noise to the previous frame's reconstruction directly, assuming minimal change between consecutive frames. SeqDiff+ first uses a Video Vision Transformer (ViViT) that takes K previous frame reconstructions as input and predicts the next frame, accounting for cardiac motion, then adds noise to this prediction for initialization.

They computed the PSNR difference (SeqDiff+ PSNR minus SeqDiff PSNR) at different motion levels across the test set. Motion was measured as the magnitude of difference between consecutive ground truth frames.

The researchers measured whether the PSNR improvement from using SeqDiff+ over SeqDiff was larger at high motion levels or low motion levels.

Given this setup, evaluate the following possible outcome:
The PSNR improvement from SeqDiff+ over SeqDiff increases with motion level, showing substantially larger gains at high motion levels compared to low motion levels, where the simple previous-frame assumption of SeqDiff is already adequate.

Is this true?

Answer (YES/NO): YES